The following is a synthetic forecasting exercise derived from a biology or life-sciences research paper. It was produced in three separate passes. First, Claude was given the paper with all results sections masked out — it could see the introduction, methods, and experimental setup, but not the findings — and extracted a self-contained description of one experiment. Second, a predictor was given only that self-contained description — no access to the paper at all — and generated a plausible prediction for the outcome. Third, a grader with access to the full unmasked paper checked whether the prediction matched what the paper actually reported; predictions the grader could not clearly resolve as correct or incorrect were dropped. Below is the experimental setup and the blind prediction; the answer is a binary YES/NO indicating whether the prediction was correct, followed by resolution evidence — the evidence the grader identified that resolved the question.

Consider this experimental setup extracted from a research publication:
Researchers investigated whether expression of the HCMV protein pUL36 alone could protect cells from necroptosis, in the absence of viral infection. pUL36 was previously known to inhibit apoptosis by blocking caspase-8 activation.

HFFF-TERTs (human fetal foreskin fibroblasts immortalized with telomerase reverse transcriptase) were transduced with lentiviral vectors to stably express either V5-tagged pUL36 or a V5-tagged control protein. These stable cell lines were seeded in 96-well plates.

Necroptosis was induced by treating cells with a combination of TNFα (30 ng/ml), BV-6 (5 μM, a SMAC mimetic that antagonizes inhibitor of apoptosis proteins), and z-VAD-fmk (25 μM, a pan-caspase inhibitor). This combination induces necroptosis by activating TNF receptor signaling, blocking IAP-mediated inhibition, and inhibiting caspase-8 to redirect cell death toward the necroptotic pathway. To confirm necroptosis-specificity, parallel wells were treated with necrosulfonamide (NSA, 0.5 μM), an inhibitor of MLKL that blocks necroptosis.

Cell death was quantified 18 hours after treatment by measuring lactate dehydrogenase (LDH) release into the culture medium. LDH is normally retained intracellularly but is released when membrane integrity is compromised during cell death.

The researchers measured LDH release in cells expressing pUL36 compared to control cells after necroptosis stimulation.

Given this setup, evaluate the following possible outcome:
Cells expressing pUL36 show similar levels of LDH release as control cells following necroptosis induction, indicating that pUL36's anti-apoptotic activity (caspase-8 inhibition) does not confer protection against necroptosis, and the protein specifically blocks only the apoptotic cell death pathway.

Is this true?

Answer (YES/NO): NO